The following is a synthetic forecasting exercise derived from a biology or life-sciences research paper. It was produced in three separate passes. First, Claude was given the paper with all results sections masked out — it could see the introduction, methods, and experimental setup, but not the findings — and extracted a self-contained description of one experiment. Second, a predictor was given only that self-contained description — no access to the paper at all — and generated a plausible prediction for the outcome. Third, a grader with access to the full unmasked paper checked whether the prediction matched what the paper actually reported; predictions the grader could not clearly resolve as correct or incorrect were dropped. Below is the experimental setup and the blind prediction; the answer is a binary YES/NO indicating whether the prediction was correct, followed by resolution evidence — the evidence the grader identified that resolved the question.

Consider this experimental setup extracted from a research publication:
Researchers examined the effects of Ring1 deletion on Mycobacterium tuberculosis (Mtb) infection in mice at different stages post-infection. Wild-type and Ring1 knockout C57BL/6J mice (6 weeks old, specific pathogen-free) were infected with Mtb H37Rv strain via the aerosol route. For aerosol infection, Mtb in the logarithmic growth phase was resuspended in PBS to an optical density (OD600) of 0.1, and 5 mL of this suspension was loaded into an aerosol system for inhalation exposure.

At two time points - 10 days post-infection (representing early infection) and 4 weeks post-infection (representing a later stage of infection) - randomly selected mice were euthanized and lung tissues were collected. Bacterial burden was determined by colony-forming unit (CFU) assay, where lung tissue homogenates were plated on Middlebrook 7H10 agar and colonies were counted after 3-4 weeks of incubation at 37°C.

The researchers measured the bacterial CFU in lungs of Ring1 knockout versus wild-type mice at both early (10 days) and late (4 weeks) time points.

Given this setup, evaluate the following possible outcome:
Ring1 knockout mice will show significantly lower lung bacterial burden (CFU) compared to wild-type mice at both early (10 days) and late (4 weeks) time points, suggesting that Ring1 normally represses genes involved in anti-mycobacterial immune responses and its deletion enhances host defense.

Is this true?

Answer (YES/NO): NO